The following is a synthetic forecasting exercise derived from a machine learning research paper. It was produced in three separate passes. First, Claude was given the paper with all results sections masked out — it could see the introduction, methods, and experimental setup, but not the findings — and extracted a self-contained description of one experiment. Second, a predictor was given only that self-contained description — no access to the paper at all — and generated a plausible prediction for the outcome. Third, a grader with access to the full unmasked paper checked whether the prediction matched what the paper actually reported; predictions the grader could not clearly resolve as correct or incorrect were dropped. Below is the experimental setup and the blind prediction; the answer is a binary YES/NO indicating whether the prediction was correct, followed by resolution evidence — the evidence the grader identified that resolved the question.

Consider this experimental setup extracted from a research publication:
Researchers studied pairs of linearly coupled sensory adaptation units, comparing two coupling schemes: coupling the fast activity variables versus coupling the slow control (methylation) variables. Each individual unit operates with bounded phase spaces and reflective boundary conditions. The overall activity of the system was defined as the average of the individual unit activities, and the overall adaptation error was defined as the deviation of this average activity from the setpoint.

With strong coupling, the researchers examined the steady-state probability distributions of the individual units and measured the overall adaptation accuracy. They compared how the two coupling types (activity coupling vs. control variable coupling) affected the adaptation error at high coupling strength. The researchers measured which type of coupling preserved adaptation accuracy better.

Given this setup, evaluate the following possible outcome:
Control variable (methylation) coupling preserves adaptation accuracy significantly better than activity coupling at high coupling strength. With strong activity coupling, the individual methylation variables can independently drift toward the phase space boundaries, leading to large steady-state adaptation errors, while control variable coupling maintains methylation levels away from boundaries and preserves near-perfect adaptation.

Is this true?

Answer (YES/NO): NO